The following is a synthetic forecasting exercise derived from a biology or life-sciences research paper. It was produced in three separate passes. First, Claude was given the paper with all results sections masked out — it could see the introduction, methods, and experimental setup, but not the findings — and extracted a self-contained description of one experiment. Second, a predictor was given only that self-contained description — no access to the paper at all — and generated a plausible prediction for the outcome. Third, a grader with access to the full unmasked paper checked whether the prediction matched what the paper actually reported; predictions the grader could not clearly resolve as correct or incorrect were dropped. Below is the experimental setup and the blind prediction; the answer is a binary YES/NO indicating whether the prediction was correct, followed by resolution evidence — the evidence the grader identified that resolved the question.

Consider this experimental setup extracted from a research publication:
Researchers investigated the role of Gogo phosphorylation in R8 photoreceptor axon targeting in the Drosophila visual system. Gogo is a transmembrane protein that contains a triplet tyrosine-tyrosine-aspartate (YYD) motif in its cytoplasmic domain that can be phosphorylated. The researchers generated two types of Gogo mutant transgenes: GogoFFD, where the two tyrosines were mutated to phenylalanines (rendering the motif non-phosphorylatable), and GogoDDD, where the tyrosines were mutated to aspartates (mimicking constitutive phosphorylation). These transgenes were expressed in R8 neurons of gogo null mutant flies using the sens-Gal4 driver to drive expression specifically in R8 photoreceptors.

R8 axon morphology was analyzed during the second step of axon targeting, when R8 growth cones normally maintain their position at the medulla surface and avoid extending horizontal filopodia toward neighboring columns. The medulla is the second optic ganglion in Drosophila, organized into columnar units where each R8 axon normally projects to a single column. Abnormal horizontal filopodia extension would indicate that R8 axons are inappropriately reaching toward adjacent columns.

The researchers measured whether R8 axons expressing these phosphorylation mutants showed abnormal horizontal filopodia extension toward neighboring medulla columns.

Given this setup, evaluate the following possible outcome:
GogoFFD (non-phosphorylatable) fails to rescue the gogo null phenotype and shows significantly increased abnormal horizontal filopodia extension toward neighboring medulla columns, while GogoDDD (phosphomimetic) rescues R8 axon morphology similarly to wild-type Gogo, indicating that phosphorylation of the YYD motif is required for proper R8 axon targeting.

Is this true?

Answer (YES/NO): YES